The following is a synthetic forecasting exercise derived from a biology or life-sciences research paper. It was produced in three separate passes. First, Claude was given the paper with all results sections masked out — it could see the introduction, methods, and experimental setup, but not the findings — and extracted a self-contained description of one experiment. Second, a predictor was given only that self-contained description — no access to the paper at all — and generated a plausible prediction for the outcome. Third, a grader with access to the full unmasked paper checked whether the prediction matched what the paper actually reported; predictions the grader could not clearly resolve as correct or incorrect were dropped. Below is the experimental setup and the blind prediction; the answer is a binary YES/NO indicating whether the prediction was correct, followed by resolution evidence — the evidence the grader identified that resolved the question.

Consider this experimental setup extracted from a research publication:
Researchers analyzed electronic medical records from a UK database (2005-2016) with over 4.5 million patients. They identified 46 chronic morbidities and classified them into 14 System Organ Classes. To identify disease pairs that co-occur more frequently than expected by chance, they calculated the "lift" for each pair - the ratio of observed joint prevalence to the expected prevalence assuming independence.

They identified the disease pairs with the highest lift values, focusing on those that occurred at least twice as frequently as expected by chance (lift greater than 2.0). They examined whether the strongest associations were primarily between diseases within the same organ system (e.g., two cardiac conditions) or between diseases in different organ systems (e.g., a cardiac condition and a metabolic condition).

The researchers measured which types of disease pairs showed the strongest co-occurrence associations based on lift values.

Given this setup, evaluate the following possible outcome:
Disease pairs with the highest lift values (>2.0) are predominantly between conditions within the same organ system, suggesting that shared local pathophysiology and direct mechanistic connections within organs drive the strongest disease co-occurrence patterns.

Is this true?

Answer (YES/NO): NO